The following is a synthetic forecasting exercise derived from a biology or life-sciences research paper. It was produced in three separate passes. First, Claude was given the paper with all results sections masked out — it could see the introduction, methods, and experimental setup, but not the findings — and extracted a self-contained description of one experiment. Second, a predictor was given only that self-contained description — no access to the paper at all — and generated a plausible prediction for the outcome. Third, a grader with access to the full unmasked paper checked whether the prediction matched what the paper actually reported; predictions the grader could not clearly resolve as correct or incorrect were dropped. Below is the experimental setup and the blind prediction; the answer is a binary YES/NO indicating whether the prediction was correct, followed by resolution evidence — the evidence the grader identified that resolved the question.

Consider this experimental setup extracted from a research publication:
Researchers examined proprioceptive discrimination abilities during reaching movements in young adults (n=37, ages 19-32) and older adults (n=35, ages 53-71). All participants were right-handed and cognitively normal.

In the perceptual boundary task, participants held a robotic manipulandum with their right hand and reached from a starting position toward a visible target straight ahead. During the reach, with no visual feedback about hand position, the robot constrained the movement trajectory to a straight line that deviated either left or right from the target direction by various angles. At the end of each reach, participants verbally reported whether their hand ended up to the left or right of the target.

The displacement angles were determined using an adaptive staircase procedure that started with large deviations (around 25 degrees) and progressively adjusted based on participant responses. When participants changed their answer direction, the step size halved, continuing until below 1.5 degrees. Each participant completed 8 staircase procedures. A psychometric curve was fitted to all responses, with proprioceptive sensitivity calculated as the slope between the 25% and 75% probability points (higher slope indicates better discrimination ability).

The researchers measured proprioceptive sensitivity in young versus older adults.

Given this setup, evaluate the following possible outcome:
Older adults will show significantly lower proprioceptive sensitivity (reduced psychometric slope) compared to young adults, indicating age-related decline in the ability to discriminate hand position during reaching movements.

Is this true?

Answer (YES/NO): NO